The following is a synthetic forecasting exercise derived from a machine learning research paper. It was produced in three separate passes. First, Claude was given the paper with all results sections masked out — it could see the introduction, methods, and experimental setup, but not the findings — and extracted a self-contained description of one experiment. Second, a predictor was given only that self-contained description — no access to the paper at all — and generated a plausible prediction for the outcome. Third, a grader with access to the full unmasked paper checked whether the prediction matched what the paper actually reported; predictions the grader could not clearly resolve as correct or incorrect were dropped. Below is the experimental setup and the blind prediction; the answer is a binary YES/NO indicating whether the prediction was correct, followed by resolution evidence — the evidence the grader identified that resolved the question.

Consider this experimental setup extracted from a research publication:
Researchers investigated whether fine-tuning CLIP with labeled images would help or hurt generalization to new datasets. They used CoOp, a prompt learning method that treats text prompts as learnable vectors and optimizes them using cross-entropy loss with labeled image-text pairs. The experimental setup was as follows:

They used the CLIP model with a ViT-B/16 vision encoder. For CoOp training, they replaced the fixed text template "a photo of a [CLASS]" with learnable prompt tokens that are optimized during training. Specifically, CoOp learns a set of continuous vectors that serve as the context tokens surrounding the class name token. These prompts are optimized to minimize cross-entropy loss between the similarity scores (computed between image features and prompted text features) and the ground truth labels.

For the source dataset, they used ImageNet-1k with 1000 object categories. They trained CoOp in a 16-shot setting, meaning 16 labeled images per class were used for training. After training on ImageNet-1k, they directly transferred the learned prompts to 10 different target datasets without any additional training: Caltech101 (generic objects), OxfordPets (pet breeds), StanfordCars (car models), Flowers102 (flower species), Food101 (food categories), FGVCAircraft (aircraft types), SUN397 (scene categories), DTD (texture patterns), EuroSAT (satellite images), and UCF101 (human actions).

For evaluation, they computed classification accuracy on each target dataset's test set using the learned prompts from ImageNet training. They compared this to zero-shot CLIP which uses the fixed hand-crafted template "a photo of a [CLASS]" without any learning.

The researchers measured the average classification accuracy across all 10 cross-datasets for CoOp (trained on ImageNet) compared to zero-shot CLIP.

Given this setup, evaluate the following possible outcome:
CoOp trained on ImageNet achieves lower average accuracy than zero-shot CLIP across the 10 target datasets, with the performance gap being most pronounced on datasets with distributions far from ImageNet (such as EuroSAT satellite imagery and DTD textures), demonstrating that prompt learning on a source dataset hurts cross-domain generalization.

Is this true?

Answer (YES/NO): NO